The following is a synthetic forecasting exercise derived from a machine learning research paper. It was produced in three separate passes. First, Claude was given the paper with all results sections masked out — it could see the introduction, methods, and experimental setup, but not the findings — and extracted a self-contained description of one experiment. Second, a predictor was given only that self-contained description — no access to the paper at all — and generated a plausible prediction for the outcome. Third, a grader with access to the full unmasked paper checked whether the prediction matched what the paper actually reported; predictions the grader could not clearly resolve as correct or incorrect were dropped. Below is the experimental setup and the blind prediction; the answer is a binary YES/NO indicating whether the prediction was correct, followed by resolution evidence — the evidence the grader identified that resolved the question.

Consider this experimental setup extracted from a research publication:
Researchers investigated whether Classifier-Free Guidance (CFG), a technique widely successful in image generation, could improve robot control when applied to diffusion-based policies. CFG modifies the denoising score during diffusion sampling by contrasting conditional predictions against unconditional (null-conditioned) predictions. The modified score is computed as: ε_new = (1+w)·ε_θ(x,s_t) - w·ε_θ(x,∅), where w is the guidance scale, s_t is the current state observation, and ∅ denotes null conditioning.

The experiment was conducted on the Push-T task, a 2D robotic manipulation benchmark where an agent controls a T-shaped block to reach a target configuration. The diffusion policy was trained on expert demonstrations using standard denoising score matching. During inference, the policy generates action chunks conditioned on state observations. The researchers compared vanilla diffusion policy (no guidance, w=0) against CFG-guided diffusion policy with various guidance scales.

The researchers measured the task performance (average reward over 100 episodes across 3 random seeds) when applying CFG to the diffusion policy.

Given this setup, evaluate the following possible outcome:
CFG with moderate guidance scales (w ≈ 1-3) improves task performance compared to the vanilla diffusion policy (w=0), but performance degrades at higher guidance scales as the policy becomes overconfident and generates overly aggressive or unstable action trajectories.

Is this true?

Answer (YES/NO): NO